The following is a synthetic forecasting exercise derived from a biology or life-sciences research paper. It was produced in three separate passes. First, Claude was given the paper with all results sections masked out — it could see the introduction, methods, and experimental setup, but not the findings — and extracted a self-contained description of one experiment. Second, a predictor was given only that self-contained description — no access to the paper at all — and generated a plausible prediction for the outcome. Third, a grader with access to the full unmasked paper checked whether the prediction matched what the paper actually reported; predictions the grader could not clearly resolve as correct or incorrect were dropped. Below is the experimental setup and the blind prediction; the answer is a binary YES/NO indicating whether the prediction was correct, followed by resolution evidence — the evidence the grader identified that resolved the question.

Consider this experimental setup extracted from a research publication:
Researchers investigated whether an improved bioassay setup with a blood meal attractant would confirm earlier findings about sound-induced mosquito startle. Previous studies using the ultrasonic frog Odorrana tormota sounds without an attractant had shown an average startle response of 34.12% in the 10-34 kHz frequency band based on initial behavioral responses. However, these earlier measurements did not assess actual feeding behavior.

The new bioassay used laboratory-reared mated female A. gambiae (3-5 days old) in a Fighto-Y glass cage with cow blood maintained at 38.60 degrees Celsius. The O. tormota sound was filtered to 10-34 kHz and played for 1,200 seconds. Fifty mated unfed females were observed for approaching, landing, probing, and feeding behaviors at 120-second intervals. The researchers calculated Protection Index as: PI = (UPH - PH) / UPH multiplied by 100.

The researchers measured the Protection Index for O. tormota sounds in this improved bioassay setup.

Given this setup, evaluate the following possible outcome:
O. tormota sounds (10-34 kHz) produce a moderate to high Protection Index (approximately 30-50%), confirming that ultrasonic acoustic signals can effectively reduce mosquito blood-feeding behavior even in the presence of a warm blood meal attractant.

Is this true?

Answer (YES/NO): YES